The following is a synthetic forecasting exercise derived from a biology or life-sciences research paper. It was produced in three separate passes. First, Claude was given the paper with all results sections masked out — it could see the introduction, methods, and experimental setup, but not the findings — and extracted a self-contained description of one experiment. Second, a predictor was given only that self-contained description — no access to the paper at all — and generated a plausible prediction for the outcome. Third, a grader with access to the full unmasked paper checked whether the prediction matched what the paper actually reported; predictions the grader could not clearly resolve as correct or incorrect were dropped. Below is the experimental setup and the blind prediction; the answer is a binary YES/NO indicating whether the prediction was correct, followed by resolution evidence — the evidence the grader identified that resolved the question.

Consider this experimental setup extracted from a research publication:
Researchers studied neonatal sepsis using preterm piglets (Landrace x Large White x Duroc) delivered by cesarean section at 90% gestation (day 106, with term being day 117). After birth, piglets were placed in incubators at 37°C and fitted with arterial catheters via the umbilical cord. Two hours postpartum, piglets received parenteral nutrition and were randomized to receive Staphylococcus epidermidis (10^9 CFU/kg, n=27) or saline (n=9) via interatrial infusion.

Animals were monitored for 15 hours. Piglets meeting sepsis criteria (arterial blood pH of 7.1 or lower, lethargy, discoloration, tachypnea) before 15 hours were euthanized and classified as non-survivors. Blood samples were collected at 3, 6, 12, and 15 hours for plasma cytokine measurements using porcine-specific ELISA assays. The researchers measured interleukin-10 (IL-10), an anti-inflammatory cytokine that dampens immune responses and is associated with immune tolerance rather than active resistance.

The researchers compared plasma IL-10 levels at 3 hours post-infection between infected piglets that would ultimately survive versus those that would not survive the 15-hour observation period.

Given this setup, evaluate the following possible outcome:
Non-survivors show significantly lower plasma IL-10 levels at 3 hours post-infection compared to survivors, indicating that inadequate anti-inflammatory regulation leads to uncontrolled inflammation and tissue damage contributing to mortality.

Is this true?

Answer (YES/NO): NO